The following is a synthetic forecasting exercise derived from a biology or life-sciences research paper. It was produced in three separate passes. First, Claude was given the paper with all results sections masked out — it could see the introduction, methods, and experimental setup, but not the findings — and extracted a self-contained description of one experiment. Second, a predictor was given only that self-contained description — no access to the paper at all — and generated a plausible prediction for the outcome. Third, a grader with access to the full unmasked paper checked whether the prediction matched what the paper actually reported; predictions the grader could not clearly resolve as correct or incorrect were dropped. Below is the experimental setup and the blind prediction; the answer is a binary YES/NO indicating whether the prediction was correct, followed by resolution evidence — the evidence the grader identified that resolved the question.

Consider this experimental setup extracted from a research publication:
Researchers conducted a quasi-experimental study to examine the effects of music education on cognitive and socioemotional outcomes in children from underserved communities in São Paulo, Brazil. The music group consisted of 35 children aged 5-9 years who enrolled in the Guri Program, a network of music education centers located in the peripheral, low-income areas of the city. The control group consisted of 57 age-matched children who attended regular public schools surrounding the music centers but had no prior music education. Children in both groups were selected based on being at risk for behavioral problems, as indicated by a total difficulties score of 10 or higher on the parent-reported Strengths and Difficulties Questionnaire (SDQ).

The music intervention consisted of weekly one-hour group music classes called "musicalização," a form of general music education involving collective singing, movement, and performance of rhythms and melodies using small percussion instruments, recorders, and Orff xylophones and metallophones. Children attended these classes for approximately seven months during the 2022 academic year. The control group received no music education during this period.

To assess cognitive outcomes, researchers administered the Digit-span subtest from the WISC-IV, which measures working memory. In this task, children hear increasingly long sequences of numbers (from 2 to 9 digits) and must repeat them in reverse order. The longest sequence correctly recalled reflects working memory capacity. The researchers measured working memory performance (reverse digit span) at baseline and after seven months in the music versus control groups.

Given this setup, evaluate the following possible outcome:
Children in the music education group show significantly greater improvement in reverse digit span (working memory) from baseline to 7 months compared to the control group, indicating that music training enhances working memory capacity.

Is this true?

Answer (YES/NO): NO